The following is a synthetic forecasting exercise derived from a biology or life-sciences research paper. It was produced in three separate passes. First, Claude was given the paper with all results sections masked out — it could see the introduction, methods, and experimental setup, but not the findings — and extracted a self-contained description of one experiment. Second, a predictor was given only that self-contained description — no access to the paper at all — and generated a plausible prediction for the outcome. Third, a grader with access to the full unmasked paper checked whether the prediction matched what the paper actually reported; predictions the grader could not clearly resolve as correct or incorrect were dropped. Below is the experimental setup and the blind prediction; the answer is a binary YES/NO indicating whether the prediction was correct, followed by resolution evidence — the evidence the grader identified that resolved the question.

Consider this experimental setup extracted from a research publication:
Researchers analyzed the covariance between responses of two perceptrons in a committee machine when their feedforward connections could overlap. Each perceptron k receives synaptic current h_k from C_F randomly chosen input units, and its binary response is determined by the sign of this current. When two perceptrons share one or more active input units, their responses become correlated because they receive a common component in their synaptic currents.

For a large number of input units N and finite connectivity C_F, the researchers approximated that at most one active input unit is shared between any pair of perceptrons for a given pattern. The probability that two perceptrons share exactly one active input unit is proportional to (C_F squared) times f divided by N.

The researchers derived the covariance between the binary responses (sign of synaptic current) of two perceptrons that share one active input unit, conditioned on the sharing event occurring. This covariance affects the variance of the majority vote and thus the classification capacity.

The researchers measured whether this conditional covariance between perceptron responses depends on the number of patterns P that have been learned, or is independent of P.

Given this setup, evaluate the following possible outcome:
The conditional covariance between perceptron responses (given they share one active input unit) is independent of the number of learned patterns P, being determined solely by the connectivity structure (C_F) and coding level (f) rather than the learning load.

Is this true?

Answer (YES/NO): YES